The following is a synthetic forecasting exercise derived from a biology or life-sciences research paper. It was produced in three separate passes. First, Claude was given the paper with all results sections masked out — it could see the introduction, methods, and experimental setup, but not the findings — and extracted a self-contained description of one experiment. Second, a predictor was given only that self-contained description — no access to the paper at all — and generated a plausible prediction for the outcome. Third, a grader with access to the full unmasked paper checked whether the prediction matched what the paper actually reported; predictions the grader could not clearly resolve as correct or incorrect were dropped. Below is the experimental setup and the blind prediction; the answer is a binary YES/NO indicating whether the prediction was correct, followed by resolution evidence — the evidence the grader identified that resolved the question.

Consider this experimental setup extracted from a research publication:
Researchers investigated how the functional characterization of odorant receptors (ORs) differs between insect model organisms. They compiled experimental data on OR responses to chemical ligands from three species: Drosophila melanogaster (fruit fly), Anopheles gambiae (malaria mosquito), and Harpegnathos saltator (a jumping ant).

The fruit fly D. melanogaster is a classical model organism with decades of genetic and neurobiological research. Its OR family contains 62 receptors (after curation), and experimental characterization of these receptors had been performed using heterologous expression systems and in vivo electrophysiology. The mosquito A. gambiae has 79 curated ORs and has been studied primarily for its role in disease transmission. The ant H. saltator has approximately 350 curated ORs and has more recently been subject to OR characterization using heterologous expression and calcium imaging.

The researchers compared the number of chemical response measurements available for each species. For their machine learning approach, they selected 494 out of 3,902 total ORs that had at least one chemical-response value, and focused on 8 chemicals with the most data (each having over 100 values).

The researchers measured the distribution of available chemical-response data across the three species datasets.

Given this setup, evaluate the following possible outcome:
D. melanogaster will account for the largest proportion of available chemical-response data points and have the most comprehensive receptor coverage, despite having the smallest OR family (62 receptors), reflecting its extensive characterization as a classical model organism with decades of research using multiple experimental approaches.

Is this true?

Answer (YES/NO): YES